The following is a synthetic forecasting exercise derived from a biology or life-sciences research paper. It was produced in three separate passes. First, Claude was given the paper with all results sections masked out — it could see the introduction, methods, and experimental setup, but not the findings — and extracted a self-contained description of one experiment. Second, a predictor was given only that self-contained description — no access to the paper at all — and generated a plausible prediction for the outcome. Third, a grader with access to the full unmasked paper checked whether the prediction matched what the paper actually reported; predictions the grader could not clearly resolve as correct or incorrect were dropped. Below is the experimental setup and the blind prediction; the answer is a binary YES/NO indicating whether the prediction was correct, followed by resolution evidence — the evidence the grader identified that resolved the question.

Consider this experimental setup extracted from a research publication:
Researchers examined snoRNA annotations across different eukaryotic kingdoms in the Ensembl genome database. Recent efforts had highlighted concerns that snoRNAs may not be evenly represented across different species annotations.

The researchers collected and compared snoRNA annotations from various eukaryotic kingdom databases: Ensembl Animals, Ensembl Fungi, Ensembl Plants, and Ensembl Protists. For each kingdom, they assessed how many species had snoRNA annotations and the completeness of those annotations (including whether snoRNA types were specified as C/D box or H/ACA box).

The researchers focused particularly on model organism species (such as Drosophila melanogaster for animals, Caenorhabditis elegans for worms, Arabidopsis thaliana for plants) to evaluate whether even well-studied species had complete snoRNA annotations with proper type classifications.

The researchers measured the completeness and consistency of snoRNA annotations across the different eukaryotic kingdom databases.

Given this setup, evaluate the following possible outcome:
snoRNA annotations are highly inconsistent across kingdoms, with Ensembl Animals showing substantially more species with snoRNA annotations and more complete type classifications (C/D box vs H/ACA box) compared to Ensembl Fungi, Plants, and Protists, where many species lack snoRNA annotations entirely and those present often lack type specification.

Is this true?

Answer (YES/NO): NO